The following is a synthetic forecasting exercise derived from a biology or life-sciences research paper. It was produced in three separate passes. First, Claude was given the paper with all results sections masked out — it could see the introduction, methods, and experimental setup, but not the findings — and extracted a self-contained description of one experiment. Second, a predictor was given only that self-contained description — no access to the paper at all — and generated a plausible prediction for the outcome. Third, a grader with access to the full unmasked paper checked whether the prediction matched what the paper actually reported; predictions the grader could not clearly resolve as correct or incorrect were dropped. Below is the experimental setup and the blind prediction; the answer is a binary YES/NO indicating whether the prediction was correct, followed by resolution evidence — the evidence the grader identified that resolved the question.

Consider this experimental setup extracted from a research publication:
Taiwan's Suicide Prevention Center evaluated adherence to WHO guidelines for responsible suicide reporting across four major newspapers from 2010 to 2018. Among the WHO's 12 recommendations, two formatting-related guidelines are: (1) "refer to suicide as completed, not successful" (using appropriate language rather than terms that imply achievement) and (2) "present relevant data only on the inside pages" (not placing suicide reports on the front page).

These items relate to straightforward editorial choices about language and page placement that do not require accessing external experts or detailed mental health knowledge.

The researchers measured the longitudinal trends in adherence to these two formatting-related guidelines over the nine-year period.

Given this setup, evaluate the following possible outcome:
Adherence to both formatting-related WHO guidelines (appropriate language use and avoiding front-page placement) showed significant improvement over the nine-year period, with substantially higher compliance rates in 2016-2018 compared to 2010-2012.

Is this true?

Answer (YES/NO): NO